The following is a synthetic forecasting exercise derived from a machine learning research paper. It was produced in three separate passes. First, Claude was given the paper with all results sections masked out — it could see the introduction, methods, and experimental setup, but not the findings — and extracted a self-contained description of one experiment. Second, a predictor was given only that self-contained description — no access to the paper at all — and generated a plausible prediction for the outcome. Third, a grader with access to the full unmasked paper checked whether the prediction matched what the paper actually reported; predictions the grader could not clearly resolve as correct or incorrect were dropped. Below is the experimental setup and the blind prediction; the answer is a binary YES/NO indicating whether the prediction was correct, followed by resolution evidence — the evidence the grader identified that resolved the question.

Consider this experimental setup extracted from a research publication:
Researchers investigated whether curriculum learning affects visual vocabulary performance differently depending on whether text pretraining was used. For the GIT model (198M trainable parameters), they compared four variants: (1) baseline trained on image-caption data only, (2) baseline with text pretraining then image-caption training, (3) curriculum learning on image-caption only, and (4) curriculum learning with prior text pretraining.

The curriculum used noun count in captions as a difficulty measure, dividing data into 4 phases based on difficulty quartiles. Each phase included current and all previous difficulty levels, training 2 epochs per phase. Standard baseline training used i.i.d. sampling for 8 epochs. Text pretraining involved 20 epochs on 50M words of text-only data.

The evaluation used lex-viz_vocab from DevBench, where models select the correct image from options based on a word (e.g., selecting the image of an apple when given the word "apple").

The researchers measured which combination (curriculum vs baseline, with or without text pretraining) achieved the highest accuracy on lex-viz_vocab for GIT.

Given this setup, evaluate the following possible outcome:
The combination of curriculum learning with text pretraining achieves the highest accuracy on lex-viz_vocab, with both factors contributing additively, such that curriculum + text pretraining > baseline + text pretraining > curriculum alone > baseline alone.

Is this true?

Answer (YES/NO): NO